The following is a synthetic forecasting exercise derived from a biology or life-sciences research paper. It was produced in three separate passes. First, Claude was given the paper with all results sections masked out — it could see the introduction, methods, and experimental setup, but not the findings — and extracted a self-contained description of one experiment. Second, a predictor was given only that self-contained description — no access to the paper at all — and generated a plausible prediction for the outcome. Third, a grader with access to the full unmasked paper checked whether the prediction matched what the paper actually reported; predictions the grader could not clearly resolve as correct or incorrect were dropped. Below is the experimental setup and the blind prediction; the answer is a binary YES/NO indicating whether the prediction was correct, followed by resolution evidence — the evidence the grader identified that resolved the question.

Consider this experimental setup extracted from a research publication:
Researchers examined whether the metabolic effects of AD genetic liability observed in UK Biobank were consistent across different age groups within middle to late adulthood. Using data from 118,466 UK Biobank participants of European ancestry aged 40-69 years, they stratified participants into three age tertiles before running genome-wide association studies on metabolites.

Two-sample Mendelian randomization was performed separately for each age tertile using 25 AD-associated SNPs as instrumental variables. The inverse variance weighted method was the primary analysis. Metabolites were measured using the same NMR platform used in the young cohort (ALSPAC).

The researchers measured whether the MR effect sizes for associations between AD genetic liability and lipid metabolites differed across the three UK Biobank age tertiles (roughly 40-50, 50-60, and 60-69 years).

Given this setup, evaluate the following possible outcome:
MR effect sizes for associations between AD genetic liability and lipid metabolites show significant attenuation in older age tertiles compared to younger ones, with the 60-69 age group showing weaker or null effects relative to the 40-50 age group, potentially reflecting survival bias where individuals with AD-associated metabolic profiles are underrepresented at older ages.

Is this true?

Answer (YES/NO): YES